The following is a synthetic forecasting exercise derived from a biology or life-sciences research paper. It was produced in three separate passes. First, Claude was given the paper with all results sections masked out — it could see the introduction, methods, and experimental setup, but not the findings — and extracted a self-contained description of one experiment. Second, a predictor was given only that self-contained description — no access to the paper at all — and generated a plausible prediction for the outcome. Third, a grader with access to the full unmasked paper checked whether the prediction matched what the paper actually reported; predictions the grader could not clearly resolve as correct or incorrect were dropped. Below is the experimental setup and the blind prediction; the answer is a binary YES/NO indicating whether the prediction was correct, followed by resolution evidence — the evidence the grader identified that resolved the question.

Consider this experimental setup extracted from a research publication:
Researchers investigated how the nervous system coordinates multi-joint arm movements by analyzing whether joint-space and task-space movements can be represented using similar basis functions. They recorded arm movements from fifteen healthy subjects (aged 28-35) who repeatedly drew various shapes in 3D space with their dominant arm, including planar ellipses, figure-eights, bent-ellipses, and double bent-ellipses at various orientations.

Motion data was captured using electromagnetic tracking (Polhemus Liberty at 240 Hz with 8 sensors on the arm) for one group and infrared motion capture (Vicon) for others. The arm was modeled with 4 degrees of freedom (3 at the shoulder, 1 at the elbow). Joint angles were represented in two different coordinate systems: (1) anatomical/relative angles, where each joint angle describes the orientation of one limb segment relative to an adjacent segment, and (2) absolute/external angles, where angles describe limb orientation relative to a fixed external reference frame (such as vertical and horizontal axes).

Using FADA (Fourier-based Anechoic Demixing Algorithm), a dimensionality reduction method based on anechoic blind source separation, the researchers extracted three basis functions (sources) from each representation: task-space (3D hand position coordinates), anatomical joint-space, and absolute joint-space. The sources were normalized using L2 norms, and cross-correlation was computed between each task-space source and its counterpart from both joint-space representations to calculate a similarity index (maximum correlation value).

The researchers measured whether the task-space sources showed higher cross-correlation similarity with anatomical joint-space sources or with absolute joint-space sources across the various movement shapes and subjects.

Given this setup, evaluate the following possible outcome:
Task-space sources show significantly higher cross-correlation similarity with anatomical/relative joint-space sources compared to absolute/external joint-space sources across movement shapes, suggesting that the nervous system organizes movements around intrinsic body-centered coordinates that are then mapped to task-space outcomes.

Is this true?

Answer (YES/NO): NO